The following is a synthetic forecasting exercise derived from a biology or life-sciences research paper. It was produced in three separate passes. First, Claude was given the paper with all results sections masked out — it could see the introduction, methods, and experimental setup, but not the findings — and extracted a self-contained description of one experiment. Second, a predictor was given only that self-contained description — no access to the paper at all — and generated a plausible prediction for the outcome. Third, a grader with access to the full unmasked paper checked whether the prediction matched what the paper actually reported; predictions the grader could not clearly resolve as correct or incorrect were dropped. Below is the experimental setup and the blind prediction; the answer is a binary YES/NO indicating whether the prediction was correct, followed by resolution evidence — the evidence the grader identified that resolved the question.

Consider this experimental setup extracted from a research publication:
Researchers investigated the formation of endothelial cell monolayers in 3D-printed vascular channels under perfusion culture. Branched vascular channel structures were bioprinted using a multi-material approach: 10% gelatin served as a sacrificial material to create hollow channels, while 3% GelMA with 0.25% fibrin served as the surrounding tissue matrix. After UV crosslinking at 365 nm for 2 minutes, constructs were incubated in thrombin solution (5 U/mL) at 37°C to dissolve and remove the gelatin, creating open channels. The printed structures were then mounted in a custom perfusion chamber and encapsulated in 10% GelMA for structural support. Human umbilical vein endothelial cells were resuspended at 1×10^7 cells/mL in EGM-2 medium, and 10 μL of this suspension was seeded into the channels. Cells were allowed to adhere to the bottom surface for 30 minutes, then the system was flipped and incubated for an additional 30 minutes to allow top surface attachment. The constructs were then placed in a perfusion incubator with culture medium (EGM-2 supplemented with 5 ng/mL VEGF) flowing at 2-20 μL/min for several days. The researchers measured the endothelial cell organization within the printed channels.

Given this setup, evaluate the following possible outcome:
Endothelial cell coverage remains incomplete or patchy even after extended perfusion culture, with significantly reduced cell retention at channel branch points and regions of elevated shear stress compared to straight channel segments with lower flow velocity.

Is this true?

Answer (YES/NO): NO